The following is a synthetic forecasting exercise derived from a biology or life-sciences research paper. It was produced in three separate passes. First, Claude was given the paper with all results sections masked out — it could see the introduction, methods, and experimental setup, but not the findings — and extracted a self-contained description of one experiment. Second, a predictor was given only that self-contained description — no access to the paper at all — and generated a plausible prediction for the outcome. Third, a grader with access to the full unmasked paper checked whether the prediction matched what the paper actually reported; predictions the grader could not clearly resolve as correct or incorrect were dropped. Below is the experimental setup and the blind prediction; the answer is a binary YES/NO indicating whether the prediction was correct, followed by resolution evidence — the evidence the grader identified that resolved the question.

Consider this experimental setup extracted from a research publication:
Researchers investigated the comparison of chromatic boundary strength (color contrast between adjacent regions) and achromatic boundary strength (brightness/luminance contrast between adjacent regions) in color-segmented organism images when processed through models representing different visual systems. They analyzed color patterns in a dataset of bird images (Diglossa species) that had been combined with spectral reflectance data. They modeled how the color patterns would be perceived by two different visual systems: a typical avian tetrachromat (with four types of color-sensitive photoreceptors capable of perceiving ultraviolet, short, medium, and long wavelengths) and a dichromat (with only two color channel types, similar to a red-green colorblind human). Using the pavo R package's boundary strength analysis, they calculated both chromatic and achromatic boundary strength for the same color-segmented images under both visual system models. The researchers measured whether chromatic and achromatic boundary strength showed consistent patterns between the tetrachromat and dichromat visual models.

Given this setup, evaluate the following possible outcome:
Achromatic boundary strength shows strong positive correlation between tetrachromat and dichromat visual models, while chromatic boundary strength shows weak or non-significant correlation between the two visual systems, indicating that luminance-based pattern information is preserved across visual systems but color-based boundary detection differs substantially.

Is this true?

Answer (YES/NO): NO